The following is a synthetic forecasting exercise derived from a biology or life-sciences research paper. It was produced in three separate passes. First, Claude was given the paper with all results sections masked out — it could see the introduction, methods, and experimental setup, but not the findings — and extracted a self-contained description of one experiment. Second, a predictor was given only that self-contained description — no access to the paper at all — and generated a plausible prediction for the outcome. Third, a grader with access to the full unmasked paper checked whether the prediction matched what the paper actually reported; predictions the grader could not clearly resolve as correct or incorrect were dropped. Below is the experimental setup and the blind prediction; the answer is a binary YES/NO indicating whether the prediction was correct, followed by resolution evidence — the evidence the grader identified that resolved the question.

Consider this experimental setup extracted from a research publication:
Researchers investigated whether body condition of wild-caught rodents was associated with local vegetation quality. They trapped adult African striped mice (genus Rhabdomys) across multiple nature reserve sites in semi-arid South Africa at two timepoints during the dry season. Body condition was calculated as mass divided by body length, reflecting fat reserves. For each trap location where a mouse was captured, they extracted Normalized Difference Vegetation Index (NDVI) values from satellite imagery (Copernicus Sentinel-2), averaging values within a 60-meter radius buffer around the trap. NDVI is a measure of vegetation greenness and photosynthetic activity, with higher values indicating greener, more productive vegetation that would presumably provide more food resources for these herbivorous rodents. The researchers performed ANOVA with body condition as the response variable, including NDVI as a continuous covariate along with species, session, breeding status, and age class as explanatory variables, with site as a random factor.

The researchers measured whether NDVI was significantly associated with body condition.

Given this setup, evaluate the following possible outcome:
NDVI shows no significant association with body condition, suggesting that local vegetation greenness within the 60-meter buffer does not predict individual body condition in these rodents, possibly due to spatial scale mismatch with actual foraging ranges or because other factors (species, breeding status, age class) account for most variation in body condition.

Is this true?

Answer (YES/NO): YES